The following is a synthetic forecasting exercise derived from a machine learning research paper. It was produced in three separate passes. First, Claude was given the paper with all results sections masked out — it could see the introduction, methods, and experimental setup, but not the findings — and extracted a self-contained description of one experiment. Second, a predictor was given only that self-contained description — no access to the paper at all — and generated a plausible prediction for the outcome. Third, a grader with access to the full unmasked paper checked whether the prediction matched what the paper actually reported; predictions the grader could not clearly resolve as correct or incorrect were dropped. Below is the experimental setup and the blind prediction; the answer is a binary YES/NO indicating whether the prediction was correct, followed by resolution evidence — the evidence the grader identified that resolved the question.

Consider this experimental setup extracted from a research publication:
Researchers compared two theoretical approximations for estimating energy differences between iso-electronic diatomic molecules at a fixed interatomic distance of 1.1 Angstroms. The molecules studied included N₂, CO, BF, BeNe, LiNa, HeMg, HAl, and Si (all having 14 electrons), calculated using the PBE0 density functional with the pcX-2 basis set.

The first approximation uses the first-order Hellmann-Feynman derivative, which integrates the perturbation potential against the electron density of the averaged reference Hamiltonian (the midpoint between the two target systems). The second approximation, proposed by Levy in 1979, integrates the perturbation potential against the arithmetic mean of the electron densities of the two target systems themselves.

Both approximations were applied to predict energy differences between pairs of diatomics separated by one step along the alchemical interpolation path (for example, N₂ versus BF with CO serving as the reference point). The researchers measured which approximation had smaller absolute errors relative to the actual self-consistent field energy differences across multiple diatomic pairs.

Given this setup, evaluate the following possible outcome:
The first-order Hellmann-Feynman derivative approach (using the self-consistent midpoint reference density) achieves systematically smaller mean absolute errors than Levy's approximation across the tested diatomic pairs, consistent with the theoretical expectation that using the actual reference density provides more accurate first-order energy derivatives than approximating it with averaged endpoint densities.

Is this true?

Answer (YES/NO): YES